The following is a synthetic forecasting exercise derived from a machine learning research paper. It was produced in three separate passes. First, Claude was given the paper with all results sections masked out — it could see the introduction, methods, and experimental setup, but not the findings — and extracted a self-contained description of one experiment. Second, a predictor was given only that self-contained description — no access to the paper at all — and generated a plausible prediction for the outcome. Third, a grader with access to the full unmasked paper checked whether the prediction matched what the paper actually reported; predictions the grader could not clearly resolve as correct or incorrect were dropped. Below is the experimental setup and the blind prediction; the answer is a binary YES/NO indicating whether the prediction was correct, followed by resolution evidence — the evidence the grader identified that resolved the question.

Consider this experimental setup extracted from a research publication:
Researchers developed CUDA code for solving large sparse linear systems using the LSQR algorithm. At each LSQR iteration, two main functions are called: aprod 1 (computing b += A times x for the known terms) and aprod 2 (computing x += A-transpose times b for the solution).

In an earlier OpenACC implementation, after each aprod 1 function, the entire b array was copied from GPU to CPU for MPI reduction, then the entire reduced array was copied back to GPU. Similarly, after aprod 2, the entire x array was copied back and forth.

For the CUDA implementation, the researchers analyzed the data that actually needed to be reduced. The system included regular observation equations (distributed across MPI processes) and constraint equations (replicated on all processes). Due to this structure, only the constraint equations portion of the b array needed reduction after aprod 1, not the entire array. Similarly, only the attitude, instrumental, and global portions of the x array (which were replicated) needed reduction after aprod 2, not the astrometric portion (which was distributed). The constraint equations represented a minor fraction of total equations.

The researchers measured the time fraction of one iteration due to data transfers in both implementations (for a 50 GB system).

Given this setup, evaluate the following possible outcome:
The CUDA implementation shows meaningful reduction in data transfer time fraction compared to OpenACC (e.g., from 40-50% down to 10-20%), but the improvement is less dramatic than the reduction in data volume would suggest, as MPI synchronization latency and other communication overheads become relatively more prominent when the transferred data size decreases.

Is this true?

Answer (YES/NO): NO